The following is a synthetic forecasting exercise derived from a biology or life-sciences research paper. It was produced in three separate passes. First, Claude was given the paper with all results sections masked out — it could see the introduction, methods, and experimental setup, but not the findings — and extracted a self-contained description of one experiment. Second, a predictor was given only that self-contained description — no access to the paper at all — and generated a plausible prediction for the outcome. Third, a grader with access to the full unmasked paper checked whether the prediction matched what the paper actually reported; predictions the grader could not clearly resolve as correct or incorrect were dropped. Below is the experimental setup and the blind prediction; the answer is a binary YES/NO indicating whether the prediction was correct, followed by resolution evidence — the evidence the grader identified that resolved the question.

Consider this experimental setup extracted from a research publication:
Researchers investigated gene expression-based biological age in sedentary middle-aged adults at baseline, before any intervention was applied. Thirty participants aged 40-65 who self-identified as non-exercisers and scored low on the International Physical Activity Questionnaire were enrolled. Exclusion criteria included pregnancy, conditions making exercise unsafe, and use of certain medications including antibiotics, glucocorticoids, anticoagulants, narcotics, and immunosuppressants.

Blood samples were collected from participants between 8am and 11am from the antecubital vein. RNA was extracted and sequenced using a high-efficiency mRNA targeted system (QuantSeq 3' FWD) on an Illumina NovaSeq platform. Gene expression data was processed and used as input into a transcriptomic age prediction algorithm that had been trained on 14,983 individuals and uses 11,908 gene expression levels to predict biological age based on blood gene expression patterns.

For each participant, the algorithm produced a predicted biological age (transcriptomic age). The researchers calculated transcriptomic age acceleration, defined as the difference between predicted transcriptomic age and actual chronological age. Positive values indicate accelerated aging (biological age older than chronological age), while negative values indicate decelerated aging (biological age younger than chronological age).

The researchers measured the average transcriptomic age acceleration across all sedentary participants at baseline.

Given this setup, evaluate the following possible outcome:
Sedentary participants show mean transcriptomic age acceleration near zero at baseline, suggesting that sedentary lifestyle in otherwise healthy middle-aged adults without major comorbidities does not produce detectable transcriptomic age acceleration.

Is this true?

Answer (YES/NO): NO